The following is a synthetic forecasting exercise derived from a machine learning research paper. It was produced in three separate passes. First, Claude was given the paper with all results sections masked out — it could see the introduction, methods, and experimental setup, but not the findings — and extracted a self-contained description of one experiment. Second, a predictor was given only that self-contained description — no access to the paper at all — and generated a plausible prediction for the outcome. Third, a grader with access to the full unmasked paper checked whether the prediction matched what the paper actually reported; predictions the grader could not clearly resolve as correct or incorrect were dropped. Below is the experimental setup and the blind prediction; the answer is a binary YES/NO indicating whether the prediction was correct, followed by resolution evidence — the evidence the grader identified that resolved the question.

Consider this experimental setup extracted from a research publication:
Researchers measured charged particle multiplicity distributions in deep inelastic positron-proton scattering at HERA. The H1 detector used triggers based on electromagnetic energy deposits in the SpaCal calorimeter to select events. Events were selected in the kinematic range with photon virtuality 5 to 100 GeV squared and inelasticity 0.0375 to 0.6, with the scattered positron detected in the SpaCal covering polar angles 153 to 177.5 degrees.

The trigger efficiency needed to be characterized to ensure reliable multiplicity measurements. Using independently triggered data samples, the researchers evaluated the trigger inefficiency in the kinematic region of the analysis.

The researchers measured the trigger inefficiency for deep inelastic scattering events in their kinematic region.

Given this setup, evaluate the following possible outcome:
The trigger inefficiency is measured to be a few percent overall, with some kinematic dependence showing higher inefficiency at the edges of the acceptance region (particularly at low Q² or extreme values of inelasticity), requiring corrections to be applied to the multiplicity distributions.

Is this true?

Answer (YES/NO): NO